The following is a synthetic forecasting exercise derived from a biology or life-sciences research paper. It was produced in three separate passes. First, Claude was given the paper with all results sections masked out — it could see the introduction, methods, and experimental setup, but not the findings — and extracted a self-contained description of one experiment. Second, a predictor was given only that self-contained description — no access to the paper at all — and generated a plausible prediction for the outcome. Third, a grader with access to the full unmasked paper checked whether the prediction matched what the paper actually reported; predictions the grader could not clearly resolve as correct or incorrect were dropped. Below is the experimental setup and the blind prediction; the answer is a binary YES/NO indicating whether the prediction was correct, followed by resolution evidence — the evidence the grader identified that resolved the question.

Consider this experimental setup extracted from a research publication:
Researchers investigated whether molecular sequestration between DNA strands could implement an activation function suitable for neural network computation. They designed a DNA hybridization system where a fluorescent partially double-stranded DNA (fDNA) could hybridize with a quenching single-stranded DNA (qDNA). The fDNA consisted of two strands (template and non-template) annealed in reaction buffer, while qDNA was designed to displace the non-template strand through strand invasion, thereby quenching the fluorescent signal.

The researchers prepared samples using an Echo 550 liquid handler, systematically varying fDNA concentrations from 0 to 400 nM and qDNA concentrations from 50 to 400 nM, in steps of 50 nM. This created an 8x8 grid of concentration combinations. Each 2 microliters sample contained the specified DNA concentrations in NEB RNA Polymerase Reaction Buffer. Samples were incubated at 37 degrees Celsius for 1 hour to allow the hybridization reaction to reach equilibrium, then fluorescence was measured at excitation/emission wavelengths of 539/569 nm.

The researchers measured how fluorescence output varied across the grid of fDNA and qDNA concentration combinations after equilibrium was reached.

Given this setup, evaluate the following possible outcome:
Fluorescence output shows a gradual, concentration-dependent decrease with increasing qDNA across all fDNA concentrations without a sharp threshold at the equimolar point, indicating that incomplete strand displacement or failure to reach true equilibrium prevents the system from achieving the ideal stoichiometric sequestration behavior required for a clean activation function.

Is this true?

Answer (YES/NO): NO